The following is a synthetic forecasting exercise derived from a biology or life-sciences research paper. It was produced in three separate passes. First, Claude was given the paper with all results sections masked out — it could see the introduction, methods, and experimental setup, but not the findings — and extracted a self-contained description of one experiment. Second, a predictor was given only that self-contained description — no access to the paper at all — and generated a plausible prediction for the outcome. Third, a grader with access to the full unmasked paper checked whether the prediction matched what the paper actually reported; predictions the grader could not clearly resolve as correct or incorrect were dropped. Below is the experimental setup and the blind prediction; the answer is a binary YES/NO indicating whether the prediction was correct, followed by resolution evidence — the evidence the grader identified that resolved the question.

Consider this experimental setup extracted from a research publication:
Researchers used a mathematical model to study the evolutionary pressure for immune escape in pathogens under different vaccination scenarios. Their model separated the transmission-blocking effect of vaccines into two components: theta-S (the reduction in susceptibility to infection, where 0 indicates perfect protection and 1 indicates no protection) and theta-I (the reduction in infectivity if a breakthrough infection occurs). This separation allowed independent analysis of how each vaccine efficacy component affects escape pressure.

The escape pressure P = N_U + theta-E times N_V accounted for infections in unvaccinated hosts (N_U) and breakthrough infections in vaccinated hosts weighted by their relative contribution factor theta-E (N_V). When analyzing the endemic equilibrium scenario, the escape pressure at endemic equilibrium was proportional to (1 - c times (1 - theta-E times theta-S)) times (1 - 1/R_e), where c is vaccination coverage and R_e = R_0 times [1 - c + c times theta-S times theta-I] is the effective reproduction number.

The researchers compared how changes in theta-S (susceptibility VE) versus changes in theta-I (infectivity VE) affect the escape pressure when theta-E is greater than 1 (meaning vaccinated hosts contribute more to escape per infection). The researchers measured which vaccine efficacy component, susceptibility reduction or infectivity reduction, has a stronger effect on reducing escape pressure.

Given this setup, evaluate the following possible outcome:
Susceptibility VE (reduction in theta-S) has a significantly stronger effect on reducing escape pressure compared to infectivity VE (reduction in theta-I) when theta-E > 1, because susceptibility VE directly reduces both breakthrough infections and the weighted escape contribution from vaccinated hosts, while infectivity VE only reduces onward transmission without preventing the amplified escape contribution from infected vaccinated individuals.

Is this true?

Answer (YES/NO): YES